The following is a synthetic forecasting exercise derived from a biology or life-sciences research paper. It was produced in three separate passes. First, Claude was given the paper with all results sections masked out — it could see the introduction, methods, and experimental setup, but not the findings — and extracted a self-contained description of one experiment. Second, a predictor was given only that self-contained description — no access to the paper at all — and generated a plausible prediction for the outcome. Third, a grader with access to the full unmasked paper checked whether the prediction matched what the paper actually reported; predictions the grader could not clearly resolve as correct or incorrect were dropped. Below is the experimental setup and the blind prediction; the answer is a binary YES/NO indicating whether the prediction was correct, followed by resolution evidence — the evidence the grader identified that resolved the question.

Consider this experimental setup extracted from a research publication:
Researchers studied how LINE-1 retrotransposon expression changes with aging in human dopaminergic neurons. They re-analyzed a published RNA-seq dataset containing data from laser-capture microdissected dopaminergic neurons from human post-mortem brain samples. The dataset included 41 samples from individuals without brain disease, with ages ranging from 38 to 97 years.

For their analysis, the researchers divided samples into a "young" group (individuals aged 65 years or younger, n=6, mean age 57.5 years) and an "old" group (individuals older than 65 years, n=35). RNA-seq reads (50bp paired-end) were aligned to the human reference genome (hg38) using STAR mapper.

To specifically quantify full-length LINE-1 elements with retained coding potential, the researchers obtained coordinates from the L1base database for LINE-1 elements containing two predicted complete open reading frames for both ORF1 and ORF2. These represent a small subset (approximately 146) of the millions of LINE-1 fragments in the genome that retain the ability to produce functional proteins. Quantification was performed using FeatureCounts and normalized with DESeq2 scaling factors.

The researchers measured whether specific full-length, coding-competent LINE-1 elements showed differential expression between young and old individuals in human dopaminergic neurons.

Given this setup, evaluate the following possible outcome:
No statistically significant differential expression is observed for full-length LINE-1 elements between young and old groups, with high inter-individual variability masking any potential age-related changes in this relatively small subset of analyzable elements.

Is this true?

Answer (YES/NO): NO